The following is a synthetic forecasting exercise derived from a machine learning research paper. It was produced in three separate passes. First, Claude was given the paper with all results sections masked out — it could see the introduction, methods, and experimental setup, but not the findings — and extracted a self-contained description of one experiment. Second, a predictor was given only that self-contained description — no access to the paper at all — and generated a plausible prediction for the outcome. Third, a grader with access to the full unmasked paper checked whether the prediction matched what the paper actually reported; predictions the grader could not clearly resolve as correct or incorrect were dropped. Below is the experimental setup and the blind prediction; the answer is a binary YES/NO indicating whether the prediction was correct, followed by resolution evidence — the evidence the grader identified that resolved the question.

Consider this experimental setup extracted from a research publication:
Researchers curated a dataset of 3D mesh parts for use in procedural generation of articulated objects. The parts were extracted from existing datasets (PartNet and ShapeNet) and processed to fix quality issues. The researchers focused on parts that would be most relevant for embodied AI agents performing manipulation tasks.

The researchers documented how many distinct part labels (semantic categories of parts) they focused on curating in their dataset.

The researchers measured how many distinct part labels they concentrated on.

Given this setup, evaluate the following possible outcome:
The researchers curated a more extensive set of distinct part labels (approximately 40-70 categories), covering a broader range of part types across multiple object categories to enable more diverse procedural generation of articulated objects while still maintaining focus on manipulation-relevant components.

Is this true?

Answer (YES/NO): NO